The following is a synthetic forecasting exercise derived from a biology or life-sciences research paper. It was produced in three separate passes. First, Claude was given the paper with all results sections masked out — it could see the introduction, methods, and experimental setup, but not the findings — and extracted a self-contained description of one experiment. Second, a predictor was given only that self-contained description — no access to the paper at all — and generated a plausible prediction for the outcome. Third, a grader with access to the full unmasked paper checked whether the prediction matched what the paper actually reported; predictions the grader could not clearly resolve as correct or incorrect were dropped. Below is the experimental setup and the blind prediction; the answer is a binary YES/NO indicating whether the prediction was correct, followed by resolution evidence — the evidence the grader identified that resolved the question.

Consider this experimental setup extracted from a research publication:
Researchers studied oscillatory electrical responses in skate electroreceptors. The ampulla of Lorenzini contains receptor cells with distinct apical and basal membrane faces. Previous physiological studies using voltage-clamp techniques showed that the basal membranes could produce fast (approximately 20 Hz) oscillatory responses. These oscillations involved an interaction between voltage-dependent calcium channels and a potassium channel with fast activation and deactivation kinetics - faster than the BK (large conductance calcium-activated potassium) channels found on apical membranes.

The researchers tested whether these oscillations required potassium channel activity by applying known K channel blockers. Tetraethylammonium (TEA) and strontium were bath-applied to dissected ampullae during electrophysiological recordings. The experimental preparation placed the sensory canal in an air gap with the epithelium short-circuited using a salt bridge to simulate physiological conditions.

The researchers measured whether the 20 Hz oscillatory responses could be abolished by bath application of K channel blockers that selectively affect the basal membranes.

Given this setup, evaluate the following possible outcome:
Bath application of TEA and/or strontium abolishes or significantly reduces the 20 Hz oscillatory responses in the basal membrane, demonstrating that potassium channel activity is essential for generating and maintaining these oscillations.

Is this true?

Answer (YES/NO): YES